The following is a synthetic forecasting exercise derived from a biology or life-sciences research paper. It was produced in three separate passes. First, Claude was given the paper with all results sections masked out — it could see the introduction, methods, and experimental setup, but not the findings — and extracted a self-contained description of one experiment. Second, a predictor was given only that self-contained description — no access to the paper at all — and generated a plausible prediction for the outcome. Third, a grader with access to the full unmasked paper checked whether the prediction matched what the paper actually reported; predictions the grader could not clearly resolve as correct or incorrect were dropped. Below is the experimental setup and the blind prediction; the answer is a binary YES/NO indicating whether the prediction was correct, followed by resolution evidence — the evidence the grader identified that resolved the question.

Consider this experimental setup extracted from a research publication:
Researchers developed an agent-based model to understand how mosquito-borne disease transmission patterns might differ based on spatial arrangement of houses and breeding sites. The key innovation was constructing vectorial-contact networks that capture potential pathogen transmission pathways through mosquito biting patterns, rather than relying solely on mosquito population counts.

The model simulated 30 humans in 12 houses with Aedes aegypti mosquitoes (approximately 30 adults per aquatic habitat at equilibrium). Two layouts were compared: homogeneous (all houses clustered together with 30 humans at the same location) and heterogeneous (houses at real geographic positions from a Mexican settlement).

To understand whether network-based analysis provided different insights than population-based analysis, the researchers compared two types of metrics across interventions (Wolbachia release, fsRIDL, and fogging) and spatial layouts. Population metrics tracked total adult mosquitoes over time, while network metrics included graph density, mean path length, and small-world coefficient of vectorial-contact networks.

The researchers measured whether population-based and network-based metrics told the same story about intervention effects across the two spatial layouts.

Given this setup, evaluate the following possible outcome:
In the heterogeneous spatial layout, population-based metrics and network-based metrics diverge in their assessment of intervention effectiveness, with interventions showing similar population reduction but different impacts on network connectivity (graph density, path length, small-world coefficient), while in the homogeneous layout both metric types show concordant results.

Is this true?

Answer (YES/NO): NO